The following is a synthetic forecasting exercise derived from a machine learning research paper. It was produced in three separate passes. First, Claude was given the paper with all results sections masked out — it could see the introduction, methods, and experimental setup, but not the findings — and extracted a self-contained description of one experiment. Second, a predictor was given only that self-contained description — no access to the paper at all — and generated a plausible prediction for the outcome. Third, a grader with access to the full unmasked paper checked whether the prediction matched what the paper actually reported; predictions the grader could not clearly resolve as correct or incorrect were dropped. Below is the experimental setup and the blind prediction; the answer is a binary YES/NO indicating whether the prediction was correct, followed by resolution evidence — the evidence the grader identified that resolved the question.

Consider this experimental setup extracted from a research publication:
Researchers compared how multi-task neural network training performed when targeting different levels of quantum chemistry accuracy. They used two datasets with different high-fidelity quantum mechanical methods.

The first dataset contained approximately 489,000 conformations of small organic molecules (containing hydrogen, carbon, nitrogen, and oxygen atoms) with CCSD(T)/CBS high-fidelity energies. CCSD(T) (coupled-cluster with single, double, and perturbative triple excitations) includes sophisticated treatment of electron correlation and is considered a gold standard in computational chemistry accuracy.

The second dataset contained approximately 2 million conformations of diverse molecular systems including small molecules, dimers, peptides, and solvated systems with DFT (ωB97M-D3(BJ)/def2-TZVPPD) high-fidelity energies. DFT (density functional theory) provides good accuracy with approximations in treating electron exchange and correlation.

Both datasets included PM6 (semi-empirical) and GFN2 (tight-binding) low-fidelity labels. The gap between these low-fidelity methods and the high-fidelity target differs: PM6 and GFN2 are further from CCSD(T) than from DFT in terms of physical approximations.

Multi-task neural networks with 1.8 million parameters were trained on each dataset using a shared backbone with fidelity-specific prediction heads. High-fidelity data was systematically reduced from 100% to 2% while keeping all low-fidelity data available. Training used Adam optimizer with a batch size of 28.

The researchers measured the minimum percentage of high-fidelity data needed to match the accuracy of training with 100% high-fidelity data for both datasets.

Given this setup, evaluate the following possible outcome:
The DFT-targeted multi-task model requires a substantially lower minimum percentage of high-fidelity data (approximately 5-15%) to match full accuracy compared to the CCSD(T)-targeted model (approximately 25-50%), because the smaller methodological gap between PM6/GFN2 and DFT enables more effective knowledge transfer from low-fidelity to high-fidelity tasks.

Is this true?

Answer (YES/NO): NO